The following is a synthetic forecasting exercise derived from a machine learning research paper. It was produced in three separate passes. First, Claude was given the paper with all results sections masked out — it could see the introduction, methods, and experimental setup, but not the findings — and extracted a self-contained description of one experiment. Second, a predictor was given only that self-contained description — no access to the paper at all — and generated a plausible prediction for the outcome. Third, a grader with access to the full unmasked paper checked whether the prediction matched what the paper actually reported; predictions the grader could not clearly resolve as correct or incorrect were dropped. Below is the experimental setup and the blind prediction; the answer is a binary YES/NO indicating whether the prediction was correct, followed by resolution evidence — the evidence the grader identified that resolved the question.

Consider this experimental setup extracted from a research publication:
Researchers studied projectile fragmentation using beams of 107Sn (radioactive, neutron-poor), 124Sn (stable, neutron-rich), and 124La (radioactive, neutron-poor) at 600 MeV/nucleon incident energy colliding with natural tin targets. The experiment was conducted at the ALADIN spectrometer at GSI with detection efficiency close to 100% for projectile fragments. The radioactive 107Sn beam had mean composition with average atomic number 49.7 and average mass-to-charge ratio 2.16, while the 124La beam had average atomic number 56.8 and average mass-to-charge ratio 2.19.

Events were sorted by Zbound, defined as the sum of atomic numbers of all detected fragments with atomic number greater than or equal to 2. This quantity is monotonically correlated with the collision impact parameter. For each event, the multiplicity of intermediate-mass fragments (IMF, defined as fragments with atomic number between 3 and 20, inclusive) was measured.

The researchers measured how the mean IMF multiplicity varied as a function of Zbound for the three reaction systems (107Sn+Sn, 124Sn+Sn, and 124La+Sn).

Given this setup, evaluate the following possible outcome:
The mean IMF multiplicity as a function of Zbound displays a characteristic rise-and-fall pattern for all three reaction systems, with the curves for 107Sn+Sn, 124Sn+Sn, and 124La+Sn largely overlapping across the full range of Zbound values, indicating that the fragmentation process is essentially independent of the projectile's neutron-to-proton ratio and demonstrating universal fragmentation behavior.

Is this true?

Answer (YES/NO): YES